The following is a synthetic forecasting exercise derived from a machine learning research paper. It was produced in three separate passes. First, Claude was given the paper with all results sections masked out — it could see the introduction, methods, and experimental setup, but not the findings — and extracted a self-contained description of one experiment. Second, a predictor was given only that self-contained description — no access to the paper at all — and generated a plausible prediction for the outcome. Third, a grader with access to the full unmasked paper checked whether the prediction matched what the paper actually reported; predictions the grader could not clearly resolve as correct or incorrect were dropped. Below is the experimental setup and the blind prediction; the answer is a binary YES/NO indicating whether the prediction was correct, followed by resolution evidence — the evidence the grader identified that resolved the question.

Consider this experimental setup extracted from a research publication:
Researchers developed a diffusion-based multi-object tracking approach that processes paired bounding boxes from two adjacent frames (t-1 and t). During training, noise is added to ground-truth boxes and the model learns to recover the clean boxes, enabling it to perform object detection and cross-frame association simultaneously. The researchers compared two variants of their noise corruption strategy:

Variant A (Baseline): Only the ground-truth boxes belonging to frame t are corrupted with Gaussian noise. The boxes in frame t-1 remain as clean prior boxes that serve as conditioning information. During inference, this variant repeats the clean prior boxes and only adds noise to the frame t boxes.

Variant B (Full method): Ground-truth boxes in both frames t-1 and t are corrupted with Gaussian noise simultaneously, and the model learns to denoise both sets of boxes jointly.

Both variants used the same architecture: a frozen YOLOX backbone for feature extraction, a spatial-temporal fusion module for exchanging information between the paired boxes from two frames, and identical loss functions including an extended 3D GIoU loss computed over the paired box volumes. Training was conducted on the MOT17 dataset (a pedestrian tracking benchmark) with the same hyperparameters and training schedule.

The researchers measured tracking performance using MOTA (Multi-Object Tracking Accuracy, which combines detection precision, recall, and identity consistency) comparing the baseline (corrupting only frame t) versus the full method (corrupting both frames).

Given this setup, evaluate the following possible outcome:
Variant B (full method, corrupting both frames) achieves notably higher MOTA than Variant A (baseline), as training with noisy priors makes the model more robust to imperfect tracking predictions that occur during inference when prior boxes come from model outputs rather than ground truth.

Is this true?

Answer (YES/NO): YES